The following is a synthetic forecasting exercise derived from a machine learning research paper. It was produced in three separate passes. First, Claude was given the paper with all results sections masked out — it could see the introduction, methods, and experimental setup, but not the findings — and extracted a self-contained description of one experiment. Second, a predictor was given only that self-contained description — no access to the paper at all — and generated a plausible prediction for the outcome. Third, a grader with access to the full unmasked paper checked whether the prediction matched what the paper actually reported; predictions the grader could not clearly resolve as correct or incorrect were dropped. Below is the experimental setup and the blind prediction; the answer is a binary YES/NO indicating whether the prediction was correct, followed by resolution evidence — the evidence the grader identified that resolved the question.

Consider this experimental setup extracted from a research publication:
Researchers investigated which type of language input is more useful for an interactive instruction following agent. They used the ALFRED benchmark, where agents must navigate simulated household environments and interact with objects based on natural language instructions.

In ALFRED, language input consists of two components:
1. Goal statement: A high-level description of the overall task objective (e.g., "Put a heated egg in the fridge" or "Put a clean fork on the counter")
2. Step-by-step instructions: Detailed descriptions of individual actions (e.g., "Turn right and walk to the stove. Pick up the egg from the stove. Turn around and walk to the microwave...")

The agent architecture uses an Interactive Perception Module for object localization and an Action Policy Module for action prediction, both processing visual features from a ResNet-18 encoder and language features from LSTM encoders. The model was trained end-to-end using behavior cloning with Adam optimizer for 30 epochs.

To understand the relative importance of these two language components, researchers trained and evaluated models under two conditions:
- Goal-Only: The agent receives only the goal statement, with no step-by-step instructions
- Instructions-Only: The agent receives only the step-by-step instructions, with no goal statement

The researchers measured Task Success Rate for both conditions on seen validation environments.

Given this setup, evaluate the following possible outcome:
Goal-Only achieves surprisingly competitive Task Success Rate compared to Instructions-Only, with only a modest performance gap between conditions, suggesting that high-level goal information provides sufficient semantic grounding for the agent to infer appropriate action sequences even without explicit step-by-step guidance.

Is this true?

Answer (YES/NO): NO